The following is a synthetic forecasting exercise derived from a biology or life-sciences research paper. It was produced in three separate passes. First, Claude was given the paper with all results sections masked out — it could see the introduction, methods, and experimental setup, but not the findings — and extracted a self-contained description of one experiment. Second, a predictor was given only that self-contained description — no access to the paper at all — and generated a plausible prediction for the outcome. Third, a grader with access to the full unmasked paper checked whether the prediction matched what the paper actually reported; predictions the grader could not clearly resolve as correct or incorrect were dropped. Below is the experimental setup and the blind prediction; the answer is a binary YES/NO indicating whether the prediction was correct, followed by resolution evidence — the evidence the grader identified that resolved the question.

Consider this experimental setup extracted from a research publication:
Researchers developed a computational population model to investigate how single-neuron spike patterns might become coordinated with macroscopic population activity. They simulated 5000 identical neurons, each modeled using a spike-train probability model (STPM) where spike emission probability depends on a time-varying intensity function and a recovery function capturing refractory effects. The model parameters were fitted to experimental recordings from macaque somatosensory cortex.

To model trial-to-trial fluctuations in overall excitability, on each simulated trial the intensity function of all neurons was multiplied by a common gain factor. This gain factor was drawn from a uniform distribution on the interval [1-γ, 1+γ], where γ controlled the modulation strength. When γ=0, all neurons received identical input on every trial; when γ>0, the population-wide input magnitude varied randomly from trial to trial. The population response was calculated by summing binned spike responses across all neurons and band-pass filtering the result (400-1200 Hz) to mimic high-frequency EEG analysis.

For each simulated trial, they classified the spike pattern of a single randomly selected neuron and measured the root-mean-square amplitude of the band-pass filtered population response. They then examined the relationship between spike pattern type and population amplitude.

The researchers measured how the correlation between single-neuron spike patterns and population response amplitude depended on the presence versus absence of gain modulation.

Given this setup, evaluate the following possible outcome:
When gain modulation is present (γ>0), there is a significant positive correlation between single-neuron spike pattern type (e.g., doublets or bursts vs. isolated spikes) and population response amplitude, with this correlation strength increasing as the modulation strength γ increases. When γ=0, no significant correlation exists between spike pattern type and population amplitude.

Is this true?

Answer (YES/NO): NO